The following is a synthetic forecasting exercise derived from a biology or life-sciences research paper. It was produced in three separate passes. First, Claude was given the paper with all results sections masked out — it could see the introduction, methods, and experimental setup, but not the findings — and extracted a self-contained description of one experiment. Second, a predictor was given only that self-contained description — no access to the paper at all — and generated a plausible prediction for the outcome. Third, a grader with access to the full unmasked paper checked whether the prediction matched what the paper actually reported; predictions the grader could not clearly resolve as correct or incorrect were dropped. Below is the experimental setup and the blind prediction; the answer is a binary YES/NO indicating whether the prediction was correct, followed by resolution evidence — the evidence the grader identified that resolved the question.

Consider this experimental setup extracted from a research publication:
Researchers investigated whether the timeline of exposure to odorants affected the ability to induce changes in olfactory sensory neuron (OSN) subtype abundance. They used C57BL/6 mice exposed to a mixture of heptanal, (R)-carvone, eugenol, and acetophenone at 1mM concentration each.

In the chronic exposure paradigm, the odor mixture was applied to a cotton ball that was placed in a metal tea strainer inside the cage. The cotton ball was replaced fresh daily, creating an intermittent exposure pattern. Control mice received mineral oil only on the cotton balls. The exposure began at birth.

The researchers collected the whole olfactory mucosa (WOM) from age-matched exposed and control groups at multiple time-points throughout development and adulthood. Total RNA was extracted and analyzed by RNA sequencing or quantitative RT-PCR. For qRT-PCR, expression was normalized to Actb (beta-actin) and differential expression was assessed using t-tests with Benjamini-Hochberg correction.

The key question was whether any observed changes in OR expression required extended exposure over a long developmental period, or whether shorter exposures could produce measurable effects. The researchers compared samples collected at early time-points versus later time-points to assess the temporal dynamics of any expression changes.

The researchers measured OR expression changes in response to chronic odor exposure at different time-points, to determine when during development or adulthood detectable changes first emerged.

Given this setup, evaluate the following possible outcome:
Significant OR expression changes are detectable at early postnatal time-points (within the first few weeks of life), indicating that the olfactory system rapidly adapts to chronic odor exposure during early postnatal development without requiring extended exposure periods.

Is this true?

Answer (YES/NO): NO